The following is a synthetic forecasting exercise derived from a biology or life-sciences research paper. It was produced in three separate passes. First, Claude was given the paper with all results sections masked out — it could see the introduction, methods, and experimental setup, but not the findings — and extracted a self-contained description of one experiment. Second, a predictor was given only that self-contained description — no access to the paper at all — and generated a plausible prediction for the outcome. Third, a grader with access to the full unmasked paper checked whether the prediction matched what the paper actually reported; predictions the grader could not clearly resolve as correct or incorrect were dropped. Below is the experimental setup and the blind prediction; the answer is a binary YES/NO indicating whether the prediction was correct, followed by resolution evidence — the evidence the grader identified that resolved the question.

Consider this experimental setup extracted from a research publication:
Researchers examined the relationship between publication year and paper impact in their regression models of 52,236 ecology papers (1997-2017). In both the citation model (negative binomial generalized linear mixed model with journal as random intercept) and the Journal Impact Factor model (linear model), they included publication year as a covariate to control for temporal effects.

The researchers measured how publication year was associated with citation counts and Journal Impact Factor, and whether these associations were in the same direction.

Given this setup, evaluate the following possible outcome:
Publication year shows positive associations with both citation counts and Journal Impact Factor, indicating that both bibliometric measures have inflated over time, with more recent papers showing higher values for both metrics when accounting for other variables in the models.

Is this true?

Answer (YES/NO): NO